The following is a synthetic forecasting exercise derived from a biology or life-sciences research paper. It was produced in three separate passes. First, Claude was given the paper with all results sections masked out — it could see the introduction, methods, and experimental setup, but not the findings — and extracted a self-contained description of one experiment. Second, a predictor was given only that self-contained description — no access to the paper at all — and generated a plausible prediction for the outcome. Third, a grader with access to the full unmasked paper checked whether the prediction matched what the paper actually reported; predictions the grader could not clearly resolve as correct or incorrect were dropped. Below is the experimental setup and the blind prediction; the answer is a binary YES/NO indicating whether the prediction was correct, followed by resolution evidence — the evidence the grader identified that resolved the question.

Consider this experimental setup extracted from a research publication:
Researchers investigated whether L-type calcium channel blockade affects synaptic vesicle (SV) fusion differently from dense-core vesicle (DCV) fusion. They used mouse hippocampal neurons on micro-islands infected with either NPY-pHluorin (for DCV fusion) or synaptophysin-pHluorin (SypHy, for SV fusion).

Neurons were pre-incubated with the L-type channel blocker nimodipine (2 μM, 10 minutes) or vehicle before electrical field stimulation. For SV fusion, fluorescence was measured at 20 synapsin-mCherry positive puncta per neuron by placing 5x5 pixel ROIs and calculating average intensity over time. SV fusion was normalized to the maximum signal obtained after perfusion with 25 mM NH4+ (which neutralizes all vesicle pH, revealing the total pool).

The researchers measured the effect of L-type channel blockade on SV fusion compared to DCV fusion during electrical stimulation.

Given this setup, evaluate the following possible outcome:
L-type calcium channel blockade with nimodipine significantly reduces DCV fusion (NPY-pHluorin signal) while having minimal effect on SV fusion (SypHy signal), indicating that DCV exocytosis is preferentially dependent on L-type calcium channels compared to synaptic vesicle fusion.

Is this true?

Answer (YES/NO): YES